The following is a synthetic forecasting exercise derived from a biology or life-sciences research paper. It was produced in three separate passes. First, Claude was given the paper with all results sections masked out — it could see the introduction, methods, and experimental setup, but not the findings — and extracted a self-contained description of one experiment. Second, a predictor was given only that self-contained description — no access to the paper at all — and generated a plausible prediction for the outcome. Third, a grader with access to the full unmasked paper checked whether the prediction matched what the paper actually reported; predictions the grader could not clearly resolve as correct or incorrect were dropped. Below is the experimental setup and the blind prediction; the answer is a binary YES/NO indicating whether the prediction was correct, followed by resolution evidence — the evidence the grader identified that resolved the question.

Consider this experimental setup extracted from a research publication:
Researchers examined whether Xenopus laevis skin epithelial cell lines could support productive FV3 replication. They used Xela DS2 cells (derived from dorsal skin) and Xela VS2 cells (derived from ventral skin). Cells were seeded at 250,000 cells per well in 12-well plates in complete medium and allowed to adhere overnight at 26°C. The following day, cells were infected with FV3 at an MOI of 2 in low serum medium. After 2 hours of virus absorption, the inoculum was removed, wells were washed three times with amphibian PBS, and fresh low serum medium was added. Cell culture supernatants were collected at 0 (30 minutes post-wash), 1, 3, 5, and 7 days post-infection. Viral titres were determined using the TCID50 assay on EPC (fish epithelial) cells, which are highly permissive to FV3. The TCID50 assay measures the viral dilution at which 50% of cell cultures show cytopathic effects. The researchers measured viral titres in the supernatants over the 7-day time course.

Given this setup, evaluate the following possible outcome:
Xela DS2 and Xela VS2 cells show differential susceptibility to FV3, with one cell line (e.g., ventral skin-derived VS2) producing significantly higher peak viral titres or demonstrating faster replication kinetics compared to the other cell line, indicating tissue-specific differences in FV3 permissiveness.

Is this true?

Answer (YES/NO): NO